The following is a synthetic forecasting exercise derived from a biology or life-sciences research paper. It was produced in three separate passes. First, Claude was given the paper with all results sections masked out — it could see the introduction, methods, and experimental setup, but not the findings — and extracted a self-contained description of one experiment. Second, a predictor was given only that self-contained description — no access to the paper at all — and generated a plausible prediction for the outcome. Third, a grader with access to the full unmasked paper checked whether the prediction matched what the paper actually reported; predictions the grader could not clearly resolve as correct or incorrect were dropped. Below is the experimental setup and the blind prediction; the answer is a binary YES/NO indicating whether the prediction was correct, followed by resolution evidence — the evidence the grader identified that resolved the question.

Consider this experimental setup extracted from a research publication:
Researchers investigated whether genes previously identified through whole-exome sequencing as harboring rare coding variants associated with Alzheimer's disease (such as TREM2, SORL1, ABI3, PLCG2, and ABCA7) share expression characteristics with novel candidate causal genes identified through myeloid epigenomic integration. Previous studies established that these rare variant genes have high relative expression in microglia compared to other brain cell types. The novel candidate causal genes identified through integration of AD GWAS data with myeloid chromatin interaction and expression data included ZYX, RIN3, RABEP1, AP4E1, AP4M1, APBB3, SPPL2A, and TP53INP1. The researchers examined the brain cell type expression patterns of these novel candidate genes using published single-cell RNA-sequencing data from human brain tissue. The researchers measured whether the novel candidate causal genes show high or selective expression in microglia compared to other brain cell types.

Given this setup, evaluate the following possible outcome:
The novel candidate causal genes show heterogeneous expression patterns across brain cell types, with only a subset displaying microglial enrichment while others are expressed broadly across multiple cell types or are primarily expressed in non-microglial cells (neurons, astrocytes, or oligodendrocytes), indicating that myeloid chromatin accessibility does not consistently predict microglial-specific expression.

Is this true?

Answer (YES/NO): NO